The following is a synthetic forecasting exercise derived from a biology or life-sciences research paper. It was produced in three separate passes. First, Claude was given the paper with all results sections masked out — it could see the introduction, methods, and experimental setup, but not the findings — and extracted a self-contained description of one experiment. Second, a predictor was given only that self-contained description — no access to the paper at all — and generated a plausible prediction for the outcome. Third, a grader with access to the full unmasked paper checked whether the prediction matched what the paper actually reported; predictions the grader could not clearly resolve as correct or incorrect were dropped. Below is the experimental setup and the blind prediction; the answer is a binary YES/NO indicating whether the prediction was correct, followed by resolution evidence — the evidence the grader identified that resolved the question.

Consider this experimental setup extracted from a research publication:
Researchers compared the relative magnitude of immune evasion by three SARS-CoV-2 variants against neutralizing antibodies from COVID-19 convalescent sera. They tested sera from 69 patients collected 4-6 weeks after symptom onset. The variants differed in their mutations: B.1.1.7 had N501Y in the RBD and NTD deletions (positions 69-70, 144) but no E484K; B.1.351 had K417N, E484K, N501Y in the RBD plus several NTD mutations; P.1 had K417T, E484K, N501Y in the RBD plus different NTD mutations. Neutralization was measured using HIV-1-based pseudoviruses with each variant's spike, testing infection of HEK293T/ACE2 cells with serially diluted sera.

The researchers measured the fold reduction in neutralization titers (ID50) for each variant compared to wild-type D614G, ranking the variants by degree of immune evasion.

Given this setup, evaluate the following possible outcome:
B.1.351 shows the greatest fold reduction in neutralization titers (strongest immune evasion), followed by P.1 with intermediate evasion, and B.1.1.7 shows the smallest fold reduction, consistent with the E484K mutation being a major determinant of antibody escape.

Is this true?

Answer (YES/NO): YES